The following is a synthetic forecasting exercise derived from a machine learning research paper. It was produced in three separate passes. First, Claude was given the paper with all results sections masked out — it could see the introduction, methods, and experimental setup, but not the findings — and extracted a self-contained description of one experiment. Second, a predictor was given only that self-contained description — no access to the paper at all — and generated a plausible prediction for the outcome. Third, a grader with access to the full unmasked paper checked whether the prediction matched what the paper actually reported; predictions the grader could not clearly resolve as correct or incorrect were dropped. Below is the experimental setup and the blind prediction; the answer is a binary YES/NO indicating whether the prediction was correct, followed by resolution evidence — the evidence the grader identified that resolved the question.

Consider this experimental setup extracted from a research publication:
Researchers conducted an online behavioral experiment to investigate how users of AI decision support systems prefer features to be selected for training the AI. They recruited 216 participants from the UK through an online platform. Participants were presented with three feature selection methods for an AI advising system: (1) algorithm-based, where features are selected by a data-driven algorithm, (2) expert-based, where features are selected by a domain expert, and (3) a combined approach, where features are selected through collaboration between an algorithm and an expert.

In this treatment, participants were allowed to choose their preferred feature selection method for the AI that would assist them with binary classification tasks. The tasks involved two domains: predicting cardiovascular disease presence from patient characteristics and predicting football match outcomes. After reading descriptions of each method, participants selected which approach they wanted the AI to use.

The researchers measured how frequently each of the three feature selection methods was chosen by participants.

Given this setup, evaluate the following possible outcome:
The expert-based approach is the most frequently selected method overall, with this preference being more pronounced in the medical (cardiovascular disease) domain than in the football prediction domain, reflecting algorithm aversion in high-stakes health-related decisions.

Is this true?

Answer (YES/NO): NO